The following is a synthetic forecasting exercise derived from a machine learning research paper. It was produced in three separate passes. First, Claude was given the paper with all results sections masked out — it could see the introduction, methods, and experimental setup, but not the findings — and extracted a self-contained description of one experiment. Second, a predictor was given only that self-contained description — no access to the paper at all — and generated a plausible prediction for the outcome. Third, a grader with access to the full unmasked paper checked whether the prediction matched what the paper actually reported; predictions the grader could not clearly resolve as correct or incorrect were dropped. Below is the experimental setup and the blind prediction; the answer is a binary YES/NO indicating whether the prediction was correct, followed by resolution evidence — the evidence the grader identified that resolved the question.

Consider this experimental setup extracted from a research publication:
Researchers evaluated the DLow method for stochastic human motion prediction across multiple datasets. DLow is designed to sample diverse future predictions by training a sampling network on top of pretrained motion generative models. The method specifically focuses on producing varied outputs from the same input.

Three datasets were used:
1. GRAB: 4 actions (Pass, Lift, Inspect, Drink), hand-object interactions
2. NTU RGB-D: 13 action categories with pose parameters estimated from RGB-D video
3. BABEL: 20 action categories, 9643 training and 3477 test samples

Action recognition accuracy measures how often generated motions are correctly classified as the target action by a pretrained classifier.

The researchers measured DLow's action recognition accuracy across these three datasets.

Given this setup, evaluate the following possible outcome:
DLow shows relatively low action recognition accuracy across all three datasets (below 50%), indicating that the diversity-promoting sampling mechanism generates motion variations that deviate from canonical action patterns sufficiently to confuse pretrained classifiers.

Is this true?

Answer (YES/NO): NO